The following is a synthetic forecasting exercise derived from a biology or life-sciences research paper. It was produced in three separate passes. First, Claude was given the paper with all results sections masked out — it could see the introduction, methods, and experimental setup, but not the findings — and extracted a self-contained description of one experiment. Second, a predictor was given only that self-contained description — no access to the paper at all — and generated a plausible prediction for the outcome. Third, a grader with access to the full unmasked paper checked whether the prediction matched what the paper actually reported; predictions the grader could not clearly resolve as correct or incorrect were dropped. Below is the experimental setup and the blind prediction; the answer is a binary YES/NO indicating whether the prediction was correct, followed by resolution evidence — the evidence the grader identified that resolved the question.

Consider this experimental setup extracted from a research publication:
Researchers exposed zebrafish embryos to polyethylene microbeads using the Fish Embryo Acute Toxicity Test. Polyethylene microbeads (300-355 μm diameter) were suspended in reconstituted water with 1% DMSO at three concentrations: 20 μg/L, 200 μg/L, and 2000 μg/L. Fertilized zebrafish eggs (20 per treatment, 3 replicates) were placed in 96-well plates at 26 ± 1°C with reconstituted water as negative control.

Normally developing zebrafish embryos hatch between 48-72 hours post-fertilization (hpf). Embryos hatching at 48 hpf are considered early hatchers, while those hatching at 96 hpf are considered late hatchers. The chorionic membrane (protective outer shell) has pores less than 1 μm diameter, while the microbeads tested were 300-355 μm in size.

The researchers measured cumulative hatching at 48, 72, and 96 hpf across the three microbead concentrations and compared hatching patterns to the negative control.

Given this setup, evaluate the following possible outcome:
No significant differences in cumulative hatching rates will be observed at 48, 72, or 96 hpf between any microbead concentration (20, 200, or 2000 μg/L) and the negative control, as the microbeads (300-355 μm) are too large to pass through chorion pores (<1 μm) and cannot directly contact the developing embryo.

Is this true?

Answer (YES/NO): NO